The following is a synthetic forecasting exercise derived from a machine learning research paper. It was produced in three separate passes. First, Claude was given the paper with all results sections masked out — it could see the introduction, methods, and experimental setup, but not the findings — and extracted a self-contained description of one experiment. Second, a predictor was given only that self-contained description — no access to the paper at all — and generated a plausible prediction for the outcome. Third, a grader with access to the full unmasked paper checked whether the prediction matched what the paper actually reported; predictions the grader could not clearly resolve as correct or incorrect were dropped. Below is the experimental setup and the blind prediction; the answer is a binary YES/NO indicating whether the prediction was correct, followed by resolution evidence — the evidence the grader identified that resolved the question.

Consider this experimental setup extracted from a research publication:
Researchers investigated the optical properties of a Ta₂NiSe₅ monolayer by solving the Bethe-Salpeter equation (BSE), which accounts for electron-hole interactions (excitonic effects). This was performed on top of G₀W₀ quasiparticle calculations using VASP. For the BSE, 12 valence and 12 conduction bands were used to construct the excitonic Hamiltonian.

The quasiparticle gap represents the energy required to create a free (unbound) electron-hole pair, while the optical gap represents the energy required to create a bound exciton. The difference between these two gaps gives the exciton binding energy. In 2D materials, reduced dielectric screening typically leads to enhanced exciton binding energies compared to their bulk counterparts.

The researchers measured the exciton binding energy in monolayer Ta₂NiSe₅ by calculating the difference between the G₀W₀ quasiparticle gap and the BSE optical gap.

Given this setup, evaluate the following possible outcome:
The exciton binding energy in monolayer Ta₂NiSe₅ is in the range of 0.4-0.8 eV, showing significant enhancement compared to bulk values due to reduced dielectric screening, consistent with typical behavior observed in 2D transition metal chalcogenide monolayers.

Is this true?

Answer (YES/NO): NO